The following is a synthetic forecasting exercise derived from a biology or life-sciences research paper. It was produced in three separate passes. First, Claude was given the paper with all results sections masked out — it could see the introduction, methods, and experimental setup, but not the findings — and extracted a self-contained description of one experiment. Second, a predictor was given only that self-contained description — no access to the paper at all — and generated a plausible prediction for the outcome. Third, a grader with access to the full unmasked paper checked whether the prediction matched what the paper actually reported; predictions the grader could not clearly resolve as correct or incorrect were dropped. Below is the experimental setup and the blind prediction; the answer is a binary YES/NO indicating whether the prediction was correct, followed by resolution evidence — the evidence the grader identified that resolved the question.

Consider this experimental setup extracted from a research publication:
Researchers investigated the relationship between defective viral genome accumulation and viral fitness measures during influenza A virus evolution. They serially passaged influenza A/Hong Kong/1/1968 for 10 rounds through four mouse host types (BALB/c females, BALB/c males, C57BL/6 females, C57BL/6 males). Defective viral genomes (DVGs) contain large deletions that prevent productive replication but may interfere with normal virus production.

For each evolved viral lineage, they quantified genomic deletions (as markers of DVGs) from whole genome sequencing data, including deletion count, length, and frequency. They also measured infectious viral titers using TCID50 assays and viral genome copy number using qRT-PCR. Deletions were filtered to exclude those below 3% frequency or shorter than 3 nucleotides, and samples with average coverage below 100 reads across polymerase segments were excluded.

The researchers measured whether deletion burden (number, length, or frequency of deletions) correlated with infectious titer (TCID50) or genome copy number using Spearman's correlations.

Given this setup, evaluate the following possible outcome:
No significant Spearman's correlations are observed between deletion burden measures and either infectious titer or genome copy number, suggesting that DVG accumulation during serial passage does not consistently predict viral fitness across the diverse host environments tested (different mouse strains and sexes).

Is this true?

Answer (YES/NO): NO